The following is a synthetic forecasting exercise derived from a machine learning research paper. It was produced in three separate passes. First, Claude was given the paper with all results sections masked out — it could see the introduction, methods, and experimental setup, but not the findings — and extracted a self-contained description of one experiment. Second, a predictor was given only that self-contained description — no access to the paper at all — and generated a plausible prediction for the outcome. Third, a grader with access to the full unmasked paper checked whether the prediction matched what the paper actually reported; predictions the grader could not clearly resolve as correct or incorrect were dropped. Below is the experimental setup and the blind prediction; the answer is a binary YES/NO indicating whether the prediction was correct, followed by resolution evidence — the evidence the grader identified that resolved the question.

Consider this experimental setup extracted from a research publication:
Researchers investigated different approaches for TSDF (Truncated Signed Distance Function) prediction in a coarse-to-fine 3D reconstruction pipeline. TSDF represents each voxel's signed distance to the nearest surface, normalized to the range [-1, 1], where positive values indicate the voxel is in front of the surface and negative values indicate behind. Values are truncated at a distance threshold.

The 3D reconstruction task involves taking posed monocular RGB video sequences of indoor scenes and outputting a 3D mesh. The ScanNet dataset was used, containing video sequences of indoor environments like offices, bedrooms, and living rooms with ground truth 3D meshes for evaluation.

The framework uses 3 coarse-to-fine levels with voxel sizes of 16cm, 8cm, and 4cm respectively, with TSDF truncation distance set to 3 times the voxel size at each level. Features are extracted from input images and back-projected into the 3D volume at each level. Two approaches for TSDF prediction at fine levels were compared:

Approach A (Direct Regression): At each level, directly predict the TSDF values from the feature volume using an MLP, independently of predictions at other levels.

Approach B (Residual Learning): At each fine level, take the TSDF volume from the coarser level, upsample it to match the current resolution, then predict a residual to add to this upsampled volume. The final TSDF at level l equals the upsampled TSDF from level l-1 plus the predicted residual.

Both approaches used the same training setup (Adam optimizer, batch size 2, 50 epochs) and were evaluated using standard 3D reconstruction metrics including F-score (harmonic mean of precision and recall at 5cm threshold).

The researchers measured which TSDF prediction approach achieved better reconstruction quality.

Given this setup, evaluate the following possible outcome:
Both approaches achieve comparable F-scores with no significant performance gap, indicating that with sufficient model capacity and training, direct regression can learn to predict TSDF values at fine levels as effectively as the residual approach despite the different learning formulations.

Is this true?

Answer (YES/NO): NO